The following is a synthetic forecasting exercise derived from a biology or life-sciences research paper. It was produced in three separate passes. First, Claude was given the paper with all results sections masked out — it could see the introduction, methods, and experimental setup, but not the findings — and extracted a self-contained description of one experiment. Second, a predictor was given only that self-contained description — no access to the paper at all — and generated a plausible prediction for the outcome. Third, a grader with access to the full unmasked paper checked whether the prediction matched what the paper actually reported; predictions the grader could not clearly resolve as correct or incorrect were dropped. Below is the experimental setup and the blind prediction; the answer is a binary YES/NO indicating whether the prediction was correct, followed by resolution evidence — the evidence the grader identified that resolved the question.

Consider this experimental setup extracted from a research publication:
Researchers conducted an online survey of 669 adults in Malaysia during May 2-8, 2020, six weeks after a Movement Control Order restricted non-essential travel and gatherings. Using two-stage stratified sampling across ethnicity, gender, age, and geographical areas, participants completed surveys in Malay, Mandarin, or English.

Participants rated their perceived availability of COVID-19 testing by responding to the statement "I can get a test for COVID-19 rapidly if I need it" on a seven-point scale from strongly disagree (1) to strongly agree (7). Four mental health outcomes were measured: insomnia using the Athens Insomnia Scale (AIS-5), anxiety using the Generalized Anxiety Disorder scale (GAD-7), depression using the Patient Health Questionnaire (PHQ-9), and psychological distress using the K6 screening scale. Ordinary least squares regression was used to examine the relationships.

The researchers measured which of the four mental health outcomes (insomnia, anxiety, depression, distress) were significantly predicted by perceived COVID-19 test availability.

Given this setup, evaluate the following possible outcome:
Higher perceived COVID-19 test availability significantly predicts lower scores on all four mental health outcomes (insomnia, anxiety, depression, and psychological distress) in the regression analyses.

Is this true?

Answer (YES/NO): NO